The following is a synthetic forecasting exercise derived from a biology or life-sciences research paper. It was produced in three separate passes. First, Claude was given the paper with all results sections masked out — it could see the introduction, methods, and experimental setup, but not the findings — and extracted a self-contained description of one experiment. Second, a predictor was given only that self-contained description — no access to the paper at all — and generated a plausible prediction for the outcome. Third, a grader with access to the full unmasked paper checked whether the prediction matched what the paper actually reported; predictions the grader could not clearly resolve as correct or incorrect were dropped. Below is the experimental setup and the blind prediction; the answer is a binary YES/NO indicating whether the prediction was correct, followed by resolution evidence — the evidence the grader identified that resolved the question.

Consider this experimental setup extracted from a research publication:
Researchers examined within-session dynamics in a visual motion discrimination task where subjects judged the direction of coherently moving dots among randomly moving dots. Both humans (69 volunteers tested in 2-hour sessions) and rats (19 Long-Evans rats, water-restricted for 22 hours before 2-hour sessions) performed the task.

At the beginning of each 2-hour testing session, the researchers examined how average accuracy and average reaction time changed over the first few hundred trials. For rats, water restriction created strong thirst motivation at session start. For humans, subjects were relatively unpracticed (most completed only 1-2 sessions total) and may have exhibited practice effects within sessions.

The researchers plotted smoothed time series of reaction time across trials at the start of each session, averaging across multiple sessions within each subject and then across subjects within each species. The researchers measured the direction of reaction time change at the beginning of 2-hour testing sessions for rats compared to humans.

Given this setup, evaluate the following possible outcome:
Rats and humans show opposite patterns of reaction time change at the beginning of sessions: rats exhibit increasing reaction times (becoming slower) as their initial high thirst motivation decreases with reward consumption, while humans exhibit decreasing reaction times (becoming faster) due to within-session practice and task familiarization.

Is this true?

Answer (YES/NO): YES